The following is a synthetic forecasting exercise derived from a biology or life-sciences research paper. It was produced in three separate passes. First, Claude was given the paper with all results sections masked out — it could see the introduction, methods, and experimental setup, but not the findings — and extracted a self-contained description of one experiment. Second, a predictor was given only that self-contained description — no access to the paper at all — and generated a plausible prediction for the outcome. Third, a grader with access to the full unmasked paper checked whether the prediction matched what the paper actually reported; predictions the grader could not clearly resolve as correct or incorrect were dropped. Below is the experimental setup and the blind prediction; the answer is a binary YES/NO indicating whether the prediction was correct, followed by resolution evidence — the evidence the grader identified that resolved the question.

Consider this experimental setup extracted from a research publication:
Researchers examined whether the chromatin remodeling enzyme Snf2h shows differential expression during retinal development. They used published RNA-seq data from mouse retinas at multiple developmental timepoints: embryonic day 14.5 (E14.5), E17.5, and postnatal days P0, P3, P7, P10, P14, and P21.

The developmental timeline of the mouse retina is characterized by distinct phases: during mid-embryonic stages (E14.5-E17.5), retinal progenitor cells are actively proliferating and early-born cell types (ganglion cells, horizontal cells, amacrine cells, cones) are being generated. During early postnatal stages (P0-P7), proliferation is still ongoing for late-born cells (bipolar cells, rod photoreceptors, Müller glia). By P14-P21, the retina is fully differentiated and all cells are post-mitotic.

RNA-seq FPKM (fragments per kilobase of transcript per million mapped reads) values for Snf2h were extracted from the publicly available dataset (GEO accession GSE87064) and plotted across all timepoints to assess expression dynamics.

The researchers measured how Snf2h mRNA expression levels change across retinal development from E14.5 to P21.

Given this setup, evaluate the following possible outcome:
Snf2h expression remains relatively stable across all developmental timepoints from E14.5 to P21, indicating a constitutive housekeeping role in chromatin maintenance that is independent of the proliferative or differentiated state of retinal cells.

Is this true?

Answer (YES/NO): NO